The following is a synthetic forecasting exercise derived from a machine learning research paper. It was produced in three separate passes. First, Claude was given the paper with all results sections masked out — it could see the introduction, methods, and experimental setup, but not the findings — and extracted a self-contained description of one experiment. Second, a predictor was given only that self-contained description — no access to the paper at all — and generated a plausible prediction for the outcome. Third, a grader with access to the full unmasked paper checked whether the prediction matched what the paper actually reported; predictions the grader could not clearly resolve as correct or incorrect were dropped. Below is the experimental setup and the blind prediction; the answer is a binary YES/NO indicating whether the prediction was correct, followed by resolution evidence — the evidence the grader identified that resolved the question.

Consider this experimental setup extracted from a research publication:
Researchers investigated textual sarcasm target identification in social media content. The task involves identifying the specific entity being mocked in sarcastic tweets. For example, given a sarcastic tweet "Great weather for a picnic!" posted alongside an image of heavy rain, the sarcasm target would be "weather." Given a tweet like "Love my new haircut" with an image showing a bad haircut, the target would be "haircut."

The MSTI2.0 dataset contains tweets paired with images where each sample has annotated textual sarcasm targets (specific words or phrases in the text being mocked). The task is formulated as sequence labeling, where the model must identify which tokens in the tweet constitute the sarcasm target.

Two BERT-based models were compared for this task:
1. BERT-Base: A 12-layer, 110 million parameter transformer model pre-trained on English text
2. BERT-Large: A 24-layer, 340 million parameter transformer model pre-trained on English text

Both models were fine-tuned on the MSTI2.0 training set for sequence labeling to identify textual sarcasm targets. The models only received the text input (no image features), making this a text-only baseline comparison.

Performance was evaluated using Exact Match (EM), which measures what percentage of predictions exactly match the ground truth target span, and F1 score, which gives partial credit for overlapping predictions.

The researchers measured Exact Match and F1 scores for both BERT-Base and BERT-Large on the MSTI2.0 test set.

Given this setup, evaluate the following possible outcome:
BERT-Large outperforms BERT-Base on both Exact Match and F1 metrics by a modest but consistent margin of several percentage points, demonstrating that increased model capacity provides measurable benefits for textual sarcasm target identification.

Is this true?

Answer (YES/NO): NO